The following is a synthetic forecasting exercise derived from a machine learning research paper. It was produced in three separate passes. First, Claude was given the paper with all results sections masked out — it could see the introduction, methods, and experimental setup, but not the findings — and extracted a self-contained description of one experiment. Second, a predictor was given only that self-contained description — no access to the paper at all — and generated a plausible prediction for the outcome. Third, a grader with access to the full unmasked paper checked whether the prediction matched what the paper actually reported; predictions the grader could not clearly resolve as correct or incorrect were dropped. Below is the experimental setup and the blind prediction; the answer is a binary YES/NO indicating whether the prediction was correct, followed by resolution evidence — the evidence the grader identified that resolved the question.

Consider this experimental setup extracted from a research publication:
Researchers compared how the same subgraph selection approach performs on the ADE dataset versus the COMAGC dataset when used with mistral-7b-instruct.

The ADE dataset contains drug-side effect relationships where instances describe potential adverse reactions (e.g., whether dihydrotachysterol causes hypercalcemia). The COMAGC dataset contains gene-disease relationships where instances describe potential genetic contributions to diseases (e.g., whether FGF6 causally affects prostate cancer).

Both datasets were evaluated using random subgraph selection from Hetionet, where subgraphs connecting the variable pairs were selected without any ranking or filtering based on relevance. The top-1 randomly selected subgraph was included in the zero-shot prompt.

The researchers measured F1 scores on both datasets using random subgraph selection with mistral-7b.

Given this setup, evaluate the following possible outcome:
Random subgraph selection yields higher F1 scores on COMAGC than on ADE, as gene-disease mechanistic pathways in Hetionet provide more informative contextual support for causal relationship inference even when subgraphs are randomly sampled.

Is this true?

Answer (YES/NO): NO